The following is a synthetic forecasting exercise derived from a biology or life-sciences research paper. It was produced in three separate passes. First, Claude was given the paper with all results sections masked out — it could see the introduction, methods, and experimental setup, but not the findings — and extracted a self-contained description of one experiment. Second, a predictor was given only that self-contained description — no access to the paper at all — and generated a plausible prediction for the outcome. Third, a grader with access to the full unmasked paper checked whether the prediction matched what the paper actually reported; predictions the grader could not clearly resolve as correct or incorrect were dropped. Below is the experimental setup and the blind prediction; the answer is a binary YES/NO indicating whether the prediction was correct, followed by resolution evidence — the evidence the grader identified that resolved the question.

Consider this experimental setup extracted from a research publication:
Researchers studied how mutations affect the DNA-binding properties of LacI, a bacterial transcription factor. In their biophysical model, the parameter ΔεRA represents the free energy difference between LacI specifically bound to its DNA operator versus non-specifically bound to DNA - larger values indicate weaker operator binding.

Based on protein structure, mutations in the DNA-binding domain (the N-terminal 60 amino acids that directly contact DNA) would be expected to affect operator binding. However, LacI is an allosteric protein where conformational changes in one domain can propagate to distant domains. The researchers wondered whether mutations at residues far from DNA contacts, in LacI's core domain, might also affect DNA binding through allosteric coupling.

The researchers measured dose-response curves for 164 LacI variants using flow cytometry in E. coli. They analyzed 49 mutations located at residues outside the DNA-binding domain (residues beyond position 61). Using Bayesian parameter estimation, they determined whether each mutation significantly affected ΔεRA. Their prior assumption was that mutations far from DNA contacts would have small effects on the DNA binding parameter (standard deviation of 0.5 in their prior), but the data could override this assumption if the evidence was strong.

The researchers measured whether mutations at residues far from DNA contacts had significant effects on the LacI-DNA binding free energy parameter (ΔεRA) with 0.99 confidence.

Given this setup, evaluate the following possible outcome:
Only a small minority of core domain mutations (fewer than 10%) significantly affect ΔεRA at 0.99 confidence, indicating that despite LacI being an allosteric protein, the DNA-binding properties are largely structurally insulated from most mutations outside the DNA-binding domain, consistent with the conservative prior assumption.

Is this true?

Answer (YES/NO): NO